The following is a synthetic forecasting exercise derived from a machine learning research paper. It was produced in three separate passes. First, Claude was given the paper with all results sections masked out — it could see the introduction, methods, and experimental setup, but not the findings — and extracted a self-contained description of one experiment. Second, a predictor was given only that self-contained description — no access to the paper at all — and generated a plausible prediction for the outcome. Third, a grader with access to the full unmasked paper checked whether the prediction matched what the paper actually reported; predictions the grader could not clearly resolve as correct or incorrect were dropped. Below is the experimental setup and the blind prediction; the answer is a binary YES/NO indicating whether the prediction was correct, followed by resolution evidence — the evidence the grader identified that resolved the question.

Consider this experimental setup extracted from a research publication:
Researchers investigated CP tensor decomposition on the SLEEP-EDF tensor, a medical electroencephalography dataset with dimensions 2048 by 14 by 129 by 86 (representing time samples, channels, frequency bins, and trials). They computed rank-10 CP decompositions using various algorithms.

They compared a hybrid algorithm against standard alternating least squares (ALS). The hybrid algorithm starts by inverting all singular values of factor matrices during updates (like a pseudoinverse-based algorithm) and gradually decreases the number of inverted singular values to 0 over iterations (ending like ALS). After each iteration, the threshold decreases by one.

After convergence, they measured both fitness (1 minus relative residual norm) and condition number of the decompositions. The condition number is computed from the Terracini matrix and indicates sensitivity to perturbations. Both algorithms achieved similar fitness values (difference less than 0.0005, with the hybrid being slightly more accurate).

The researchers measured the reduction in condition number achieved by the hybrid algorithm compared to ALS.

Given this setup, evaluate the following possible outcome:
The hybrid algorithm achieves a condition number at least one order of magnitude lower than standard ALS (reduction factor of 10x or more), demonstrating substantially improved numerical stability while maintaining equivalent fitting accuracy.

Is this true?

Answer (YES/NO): YES